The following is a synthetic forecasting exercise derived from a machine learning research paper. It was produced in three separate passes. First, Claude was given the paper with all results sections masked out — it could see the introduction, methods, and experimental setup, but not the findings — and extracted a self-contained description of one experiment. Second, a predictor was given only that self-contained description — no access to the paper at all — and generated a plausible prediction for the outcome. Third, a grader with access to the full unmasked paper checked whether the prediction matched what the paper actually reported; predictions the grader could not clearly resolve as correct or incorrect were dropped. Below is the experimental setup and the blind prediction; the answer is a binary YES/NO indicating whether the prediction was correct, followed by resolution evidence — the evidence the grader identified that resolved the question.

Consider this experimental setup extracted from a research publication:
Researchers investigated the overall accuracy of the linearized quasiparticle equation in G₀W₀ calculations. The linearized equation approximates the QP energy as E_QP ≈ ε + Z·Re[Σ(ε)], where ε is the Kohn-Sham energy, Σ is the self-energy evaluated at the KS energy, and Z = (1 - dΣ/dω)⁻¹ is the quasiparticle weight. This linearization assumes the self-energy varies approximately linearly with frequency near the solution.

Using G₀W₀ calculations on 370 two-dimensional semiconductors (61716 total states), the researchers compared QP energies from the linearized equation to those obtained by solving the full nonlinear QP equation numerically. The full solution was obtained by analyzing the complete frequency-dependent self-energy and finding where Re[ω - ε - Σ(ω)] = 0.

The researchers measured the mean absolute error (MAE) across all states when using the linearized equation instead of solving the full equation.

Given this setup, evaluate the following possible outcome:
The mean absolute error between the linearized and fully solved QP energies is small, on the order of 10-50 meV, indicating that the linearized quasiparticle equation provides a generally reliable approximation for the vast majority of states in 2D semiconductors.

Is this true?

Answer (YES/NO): NO